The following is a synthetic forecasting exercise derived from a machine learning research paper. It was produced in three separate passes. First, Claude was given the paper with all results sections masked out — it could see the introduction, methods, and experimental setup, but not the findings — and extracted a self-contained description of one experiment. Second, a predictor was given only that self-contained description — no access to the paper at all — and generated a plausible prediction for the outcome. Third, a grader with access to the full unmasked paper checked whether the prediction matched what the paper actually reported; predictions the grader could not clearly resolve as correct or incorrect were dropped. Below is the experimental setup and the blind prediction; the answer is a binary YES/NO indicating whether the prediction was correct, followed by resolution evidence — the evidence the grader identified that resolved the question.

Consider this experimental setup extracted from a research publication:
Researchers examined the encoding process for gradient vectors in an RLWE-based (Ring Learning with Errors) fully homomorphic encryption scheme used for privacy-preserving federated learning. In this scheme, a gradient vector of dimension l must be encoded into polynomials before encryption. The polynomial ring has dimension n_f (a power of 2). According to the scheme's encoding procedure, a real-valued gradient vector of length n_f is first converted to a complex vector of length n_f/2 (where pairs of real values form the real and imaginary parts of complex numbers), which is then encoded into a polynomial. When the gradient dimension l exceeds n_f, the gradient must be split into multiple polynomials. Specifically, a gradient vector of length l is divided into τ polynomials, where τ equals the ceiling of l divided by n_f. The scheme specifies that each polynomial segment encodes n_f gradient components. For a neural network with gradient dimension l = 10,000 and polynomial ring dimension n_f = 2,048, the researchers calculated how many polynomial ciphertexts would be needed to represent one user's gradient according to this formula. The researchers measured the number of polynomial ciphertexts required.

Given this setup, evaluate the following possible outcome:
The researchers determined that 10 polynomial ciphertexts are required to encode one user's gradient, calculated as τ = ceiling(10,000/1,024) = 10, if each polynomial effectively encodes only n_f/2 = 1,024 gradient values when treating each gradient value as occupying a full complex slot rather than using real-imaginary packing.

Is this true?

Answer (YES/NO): NO